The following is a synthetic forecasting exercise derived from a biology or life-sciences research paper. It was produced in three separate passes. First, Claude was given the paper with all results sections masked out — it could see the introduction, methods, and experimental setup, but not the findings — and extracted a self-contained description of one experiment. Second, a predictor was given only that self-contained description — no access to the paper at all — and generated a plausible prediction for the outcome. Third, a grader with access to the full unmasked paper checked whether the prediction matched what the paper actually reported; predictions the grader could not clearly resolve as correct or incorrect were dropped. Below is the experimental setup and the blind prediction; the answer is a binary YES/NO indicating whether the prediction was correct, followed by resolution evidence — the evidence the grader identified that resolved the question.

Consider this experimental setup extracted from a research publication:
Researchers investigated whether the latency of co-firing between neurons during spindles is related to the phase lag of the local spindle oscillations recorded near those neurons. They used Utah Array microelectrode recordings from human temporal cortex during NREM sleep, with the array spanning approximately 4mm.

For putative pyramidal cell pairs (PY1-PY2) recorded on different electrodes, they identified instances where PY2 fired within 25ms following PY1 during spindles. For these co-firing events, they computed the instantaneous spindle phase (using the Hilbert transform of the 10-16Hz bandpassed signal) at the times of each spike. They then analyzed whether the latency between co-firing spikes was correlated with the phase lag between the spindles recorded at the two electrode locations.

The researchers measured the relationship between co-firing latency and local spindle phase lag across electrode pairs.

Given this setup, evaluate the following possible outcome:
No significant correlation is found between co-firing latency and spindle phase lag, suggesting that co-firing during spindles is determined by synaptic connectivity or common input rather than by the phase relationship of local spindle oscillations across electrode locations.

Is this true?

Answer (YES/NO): NO